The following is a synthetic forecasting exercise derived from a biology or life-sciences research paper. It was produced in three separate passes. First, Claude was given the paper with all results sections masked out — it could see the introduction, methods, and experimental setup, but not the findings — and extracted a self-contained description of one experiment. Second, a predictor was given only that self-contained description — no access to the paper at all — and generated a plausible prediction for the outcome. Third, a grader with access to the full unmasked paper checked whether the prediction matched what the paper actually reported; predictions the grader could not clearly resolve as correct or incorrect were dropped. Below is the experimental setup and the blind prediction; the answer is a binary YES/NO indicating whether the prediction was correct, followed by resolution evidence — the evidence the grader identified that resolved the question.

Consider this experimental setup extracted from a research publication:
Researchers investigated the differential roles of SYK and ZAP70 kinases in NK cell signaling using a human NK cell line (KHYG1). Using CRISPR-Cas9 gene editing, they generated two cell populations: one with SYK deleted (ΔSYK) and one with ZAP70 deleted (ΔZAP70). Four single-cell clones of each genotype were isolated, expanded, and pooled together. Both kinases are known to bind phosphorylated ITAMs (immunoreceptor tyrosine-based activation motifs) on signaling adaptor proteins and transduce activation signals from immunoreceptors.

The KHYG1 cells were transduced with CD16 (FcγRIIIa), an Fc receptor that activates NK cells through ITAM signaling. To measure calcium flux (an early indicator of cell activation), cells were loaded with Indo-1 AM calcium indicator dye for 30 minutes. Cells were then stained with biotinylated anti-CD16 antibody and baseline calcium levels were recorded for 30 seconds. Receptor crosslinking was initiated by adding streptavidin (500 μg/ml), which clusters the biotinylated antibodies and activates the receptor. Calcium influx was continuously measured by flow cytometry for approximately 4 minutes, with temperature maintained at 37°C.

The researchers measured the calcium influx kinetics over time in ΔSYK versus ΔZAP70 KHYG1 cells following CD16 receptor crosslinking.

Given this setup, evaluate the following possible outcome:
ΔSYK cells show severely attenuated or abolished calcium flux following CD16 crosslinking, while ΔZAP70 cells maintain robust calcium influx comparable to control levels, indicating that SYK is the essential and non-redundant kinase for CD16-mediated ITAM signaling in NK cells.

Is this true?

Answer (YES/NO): NO